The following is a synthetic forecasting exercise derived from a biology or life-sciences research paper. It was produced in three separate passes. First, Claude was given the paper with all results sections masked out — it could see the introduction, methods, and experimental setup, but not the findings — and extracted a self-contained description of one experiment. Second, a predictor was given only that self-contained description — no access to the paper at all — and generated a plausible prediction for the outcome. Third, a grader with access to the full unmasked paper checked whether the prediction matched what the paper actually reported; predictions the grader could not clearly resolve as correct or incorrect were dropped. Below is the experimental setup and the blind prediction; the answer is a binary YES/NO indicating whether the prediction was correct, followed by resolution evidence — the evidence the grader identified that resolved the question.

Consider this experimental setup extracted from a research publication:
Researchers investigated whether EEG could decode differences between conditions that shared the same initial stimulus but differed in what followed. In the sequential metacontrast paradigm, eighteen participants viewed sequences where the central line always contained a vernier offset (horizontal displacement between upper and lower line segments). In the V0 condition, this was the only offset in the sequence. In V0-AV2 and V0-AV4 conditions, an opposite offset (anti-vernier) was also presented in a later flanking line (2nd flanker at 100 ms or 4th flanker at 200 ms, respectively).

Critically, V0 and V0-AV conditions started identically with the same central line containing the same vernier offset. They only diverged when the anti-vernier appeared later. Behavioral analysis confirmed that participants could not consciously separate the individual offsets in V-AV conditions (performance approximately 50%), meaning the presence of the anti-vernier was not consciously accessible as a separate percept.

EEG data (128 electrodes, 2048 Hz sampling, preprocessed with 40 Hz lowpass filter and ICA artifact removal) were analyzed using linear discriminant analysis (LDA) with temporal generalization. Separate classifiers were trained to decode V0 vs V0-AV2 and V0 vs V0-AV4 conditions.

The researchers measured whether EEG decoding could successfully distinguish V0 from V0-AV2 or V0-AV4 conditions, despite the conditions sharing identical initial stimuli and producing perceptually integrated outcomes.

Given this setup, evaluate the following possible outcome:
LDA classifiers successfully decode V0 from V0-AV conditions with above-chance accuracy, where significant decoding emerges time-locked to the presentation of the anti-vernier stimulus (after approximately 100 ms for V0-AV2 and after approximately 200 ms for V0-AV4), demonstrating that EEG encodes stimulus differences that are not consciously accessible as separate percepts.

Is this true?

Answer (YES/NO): YES